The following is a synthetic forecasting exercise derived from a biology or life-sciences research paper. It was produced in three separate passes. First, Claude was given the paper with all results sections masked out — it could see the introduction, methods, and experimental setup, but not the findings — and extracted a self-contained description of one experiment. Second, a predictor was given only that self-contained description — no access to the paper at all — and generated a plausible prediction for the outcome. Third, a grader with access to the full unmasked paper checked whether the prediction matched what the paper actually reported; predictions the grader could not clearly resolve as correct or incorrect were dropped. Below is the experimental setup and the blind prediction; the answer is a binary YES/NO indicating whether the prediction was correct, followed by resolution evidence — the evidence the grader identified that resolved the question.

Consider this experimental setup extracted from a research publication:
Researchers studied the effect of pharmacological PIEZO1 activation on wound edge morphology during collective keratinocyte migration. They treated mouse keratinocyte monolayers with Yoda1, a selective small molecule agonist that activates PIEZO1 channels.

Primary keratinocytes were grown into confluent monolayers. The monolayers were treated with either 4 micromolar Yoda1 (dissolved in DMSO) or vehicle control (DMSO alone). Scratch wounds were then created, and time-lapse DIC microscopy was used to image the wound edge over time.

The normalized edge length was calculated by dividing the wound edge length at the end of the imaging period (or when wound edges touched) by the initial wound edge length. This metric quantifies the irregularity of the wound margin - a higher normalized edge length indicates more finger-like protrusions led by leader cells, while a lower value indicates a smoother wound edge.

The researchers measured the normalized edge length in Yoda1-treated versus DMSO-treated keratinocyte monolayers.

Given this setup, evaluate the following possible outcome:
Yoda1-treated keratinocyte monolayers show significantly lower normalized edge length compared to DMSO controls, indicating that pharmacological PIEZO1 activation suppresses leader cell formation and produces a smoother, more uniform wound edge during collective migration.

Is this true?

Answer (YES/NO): YES